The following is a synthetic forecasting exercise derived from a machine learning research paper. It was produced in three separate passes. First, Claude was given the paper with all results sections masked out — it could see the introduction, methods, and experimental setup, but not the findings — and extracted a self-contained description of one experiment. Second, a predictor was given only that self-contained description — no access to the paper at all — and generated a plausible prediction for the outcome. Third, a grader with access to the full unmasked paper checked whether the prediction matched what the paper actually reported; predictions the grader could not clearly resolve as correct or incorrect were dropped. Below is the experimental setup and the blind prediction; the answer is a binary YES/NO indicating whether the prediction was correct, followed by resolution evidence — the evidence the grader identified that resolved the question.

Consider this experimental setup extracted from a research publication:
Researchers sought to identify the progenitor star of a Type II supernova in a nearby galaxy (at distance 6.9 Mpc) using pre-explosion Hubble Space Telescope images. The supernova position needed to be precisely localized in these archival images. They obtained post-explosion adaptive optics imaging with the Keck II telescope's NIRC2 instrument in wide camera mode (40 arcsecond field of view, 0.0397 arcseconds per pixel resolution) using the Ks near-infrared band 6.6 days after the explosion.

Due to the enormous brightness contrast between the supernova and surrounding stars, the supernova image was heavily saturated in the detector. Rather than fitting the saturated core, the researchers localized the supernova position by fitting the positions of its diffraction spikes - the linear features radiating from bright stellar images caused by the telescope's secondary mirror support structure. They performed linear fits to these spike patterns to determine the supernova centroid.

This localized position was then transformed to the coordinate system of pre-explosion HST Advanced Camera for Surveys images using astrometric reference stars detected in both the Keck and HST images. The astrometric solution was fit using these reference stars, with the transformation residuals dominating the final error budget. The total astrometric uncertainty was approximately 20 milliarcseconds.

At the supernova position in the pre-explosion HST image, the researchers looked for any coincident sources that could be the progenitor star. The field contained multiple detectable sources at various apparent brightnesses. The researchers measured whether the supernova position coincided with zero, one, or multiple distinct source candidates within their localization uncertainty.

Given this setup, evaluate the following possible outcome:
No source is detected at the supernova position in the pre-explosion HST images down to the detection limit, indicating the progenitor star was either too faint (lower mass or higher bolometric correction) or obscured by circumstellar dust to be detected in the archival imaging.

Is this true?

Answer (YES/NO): NO